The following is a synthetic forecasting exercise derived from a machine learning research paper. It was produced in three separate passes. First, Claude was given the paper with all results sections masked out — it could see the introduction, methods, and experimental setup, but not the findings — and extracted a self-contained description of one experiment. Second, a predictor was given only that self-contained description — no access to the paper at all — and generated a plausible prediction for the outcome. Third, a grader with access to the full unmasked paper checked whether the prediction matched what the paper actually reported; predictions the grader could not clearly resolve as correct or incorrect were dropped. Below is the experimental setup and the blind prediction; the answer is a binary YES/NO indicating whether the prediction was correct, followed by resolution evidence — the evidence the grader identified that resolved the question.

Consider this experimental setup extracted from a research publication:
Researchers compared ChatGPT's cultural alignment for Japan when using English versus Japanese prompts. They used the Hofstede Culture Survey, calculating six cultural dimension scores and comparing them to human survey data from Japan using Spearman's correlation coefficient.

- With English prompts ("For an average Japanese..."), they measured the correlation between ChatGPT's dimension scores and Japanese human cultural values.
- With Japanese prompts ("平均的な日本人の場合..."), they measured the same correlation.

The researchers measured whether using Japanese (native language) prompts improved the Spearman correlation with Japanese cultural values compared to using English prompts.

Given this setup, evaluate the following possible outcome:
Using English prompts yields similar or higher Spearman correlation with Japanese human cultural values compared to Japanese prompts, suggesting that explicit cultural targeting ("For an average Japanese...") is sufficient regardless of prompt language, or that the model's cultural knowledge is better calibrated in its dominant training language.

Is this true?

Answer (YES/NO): NO